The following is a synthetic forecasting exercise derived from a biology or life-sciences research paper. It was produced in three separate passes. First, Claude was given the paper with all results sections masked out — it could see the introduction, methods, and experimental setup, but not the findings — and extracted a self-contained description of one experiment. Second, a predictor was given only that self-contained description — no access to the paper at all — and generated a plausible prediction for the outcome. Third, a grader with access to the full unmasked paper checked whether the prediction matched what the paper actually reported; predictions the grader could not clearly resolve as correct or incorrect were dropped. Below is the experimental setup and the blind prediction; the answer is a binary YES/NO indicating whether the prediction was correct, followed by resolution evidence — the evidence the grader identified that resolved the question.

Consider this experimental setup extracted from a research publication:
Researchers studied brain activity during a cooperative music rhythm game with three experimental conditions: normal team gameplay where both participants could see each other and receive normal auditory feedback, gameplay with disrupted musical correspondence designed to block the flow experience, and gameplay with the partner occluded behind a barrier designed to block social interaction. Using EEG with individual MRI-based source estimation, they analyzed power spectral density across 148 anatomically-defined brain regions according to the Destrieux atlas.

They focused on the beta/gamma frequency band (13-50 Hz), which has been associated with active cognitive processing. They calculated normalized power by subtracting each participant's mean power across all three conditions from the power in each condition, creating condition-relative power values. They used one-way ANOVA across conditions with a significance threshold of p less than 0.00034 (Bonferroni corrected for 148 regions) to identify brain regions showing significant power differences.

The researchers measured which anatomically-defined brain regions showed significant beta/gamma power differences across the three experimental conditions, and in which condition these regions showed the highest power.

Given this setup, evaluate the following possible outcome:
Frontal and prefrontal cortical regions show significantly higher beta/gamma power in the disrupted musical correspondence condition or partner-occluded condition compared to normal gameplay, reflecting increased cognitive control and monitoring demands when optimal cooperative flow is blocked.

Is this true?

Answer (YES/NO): NO